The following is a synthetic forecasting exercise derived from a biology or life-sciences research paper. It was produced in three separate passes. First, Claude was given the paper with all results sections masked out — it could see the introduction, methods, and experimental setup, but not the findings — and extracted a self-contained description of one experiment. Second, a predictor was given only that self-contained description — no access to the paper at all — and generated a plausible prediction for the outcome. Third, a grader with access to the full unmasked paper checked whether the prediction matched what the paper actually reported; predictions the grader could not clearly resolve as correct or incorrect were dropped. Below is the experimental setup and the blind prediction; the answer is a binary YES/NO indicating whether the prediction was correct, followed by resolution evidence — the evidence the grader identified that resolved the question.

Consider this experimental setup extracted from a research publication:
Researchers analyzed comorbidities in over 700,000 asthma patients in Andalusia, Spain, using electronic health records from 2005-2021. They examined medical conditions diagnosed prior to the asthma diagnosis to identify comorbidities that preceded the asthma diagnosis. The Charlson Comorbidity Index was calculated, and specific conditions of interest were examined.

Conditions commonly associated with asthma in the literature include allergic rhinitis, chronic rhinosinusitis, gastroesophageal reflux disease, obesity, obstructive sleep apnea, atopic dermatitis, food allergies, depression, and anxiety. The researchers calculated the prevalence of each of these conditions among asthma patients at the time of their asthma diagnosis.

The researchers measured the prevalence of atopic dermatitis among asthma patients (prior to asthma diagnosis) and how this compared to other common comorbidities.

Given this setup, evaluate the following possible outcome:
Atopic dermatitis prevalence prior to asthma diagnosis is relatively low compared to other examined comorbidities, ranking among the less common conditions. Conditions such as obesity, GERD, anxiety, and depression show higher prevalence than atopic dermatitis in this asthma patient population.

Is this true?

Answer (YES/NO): NO